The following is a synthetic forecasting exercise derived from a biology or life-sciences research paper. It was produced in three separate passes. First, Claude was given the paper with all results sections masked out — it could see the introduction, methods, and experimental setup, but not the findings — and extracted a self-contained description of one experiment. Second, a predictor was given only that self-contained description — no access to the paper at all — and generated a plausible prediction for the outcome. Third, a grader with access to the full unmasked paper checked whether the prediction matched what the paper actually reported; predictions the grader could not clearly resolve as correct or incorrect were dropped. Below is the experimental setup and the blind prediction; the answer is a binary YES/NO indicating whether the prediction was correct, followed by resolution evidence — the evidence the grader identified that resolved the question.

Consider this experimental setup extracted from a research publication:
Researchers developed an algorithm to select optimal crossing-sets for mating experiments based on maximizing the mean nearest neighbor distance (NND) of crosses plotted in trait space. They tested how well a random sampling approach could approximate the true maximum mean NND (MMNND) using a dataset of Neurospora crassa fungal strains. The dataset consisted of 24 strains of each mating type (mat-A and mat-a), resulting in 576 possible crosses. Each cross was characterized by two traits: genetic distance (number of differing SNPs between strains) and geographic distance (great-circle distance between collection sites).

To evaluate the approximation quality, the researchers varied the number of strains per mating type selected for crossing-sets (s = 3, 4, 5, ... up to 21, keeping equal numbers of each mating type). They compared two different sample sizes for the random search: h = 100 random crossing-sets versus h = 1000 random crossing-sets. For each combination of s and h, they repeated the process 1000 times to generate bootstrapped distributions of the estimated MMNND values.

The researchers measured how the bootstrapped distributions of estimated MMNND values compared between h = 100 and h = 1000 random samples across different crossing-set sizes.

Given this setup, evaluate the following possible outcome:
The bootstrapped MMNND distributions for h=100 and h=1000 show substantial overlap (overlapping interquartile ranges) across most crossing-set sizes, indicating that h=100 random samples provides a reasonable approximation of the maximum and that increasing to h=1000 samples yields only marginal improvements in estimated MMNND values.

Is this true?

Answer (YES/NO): NO